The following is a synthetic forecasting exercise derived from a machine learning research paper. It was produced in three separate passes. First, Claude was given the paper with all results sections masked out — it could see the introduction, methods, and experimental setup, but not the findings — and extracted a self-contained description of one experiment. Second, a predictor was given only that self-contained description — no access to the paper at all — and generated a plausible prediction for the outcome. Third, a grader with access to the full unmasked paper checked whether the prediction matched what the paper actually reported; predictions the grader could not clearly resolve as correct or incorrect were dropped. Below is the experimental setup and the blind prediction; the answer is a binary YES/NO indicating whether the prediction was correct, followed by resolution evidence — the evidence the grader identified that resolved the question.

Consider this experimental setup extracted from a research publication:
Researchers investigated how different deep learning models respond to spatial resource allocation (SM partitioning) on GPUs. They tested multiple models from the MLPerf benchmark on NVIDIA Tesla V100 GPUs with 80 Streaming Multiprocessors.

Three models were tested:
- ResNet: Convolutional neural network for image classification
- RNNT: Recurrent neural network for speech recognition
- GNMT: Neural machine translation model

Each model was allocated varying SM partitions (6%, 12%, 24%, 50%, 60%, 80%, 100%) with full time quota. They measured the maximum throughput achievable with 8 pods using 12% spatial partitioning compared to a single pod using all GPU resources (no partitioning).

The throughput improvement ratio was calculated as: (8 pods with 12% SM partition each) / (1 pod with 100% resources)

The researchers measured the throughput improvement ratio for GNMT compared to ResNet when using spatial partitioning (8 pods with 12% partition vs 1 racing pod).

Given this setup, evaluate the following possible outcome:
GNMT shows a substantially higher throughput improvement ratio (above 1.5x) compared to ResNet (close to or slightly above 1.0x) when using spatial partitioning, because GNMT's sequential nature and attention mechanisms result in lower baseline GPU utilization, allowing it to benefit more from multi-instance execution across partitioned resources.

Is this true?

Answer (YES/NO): NO